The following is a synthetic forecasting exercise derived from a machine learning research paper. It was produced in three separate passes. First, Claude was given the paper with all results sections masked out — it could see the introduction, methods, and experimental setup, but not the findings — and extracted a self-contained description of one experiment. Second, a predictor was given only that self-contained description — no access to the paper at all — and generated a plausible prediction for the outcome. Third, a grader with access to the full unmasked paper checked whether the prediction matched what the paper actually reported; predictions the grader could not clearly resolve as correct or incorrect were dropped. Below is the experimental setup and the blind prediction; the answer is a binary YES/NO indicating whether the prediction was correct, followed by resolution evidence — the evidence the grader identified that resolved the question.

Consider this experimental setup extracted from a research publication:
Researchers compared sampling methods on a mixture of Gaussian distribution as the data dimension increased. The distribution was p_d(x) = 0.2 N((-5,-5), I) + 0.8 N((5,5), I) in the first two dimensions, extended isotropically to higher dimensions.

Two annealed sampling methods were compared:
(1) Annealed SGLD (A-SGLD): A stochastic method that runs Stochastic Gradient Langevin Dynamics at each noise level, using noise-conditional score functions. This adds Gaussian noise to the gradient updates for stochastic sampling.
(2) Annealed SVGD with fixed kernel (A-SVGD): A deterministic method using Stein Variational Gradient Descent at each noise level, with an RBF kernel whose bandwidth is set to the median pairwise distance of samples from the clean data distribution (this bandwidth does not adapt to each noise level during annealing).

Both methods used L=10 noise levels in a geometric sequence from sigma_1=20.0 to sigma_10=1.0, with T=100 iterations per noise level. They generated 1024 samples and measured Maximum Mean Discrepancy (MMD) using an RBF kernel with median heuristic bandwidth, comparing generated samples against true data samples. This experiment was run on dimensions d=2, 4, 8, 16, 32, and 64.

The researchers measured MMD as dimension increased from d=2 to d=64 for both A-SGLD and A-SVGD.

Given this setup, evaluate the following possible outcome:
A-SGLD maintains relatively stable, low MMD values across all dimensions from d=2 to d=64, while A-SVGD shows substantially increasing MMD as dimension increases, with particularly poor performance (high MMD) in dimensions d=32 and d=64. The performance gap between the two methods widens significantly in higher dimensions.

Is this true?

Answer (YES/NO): YES